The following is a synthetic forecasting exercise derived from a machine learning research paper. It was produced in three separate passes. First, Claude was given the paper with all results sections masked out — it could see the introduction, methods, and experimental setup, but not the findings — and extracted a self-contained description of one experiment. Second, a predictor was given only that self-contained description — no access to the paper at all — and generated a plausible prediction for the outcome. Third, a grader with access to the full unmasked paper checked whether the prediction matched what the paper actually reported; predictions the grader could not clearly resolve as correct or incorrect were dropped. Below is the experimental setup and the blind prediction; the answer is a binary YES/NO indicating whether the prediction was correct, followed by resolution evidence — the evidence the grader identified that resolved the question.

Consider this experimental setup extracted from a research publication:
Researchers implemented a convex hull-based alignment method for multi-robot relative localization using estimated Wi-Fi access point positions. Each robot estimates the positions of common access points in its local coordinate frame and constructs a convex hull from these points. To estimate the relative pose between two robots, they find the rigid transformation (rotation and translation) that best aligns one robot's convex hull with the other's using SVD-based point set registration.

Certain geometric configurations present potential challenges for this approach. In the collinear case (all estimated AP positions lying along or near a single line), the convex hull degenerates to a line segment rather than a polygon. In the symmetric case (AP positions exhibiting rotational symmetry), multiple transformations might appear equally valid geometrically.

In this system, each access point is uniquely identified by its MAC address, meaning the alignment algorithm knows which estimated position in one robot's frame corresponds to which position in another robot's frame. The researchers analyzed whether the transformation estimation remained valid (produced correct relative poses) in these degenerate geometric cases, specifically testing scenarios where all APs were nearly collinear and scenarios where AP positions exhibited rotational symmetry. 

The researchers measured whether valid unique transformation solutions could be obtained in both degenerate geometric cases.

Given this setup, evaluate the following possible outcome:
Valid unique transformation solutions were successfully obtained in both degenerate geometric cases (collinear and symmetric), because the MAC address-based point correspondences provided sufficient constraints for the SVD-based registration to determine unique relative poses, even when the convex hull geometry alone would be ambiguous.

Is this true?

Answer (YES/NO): YES